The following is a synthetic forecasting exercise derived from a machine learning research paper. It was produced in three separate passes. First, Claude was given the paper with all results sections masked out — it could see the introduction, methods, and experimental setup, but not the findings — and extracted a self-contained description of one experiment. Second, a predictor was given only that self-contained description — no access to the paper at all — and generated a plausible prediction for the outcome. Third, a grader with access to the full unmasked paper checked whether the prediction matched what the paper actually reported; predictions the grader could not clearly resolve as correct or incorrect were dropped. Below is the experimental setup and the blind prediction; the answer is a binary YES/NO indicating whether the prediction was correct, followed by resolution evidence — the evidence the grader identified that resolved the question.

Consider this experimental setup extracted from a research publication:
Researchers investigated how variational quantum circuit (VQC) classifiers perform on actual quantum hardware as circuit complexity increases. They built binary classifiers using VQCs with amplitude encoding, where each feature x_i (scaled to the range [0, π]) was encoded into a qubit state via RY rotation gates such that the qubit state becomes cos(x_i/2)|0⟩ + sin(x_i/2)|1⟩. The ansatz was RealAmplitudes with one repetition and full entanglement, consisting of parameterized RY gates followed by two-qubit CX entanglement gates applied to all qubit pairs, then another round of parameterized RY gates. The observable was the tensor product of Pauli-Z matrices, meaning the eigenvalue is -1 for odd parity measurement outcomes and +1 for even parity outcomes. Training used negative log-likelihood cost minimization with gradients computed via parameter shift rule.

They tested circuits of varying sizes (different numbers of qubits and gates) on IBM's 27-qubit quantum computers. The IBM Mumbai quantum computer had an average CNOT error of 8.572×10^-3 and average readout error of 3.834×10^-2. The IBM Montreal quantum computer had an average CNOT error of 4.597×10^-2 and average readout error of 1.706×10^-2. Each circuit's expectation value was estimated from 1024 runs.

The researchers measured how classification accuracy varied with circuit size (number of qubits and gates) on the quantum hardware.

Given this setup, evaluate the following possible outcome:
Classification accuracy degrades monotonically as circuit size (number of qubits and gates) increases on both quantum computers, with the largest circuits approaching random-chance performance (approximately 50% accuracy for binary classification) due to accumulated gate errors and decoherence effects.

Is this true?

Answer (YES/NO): YES